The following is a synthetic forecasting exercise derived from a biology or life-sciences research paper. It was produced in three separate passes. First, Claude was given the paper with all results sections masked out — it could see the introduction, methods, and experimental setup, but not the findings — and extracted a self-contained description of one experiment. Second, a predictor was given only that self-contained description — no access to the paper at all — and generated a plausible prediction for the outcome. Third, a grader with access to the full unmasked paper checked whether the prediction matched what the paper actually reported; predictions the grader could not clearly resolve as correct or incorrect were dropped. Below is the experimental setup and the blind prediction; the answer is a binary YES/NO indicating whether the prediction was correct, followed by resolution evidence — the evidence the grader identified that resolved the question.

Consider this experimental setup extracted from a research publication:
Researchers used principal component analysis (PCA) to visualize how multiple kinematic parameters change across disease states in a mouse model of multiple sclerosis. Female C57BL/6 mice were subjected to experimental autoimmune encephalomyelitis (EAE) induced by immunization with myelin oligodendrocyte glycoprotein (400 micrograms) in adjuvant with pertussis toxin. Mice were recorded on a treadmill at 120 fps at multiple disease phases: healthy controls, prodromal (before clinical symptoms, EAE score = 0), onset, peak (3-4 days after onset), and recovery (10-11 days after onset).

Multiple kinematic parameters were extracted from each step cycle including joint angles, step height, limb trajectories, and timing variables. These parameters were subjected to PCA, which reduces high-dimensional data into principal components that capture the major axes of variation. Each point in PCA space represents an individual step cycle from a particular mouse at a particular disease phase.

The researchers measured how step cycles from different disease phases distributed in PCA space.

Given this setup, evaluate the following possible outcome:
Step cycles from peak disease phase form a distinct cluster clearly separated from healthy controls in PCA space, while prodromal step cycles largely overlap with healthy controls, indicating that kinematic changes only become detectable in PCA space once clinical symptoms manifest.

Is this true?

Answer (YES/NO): NO